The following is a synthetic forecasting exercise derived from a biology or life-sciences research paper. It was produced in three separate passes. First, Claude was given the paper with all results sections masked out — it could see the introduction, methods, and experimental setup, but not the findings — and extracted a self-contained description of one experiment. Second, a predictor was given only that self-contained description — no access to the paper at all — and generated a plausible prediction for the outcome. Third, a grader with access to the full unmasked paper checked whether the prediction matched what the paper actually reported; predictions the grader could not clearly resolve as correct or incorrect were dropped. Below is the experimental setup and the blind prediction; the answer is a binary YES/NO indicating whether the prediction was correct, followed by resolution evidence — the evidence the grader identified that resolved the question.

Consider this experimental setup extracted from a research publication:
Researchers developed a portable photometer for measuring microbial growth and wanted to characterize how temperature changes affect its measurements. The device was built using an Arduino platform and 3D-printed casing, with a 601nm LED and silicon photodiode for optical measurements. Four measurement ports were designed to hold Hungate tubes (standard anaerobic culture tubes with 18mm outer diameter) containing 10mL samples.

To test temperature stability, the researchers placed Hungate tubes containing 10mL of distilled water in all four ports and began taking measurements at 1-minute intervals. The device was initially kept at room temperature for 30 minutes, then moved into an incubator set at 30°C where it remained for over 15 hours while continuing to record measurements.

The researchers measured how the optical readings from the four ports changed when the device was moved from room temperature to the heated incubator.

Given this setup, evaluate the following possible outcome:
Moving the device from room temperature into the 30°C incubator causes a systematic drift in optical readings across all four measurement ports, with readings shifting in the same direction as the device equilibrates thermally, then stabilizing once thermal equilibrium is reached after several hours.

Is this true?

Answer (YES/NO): NO